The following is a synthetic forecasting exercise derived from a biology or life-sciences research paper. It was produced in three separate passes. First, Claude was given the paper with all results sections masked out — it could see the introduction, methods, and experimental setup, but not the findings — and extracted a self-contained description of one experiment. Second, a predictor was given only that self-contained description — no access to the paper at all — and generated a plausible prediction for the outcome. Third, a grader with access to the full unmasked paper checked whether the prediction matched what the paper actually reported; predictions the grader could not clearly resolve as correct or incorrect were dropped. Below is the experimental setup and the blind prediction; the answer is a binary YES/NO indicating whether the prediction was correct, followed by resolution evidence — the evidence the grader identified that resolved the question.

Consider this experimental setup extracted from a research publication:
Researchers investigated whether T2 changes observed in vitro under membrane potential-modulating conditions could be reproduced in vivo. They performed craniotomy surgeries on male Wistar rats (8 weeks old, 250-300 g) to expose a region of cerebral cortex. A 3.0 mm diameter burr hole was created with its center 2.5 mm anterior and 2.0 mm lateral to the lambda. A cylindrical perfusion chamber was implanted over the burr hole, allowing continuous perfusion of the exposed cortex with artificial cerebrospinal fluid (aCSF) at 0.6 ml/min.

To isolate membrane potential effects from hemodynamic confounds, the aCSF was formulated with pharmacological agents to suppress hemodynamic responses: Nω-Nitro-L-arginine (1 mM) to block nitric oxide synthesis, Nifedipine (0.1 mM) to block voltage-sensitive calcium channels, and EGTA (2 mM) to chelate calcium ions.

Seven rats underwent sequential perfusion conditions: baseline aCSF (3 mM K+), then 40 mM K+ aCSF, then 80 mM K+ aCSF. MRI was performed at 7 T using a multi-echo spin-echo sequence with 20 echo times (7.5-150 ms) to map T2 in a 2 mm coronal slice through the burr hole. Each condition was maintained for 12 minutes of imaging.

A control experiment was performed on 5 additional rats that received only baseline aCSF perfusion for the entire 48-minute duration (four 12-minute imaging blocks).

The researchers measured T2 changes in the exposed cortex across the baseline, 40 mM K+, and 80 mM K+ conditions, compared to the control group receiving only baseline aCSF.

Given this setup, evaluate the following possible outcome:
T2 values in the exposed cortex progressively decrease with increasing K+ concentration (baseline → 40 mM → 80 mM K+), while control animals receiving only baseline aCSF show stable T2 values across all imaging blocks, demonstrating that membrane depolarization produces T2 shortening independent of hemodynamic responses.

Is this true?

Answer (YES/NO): NO